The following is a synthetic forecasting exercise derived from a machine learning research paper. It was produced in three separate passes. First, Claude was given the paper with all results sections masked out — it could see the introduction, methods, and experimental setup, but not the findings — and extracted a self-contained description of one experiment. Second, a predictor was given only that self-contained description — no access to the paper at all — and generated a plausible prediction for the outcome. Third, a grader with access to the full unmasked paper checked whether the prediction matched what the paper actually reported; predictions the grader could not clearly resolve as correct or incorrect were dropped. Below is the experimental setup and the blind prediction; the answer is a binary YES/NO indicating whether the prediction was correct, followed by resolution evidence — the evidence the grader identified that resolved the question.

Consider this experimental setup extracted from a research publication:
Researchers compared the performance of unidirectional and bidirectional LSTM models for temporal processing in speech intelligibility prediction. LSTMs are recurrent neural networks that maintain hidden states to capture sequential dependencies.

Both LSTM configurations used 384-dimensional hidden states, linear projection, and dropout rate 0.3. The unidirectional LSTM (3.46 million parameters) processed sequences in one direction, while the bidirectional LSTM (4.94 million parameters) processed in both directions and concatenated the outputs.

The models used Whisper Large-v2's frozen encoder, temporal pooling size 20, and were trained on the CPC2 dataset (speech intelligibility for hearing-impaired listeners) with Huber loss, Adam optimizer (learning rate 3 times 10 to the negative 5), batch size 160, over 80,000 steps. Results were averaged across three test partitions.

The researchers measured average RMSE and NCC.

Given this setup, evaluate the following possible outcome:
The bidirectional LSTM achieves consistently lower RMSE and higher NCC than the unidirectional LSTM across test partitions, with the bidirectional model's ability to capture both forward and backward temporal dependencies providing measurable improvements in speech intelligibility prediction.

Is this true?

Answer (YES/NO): NO